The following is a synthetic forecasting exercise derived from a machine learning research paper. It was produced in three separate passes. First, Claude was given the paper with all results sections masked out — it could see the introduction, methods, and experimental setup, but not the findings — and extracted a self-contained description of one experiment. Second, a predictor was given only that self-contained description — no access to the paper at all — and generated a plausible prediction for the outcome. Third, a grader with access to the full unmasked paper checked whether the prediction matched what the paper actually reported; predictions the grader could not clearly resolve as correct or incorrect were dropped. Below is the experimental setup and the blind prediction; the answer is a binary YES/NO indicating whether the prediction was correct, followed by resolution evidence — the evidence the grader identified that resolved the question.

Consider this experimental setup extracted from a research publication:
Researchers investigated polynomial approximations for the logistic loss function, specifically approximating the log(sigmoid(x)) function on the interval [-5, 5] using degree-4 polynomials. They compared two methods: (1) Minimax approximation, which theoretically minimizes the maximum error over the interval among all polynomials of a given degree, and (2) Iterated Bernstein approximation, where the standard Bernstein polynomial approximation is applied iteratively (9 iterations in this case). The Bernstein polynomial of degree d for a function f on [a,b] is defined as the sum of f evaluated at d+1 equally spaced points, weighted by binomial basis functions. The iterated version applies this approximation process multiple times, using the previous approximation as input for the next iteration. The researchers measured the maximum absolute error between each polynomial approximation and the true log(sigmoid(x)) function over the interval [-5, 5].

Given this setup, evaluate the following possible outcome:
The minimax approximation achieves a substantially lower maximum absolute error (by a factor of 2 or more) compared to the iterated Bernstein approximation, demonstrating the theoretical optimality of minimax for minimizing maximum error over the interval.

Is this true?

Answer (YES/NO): NO